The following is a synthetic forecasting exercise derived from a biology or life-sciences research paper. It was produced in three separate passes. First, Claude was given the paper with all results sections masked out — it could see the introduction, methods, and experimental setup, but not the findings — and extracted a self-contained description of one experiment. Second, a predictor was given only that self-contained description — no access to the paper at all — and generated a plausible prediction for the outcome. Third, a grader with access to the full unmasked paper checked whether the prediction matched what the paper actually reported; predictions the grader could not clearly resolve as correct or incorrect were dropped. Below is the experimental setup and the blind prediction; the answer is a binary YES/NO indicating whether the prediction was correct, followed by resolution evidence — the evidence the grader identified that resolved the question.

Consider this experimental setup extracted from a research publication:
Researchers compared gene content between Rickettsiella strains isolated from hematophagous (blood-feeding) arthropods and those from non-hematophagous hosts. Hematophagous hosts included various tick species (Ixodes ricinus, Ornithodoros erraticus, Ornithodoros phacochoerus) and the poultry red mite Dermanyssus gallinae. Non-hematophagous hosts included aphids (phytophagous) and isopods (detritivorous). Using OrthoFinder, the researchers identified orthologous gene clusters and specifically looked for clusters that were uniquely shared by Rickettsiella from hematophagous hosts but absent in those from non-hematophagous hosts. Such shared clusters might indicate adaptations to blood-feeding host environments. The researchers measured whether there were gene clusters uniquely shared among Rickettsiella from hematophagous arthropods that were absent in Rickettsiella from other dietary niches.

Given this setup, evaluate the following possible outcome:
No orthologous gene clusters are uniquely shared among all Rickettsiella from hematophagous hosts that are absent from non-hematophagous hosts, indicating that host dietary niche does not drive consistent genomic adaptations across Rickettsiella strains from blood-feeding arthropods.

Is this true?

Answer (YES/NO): YES